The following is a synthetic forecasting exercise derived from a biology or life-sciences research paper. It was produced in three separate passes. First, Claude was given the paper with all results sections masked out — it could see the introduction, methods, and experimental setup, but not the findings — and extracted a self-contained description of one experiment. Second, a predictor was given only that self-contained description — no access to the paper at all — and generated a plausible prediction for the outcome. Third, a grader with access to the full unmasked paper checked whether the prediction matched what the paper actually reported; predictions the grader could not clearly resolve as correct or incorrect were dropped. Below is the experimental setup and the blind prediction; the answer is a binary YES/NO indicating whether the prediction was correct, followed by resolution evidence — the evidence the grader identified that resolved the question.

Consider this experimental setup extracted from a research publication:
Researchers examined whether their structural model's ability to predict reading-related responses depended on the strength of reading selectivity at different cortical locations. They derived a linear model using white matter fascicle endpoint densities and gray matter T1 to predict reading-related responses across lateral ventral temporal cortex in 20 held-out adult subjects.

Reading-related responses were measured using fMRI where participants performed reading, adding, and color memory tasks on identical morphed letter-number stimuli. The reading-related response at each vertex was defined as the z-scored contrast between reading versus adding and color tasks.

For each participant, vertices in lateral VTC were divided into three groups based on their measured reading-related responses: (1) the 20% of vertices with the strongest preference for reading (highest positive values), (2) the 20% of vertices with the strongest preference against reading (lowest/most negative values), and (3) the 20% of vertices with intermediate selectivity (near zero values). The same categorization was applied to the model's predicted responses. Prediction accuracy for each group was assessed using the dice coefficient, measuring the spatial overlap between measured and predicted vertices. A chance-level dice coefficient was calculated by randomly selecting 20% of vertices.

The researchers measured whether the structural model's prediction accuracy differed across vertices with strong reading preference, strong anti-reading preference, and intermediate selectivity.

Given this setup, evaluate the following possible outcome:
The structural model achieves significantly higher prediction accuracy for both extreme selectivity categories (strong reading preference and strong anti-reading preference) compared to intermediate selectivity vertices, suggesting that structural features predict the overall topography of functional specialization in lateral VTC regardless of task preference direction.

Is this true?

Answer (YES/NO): YES